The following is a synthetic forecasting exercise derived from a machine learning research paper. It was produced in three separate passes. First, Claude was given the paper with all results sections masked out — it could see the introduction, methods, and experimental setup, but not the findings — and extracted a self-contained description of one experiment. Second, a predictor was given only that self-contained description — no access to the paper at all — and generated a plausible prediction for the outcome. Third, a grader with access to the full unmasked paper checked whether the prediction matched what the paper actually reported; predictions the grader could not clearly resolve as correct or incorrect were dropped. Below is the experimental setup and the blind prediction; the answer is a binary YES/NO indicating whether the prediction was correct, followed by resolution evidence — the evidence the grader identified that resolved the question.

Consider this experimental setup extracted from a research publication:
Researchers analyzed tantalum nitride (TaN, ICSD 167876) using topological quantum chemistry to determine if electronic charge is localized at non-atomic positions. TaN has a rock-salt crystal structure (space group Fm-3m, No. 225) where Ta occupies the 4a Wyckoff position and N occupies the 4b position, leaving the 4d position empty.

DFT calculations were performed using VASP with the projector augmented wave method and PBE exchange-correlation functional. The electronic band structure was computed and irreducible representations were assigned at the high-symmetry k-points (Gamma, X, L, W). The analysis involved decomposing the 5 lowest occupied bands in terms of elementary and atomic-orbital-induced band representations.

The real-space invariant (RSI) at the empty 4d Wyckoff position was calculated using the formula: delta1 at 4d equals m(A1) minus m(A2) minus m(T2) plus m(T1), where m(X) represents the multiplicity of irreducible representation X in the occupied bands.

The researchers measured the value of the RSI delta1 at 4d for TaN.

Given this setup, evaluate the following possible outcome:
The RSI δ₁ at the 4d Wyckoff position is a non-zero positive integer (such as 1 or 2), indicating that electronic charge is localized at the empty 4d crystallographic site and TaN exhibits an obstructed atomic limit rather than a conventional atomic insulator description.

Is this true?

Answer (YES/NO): YES